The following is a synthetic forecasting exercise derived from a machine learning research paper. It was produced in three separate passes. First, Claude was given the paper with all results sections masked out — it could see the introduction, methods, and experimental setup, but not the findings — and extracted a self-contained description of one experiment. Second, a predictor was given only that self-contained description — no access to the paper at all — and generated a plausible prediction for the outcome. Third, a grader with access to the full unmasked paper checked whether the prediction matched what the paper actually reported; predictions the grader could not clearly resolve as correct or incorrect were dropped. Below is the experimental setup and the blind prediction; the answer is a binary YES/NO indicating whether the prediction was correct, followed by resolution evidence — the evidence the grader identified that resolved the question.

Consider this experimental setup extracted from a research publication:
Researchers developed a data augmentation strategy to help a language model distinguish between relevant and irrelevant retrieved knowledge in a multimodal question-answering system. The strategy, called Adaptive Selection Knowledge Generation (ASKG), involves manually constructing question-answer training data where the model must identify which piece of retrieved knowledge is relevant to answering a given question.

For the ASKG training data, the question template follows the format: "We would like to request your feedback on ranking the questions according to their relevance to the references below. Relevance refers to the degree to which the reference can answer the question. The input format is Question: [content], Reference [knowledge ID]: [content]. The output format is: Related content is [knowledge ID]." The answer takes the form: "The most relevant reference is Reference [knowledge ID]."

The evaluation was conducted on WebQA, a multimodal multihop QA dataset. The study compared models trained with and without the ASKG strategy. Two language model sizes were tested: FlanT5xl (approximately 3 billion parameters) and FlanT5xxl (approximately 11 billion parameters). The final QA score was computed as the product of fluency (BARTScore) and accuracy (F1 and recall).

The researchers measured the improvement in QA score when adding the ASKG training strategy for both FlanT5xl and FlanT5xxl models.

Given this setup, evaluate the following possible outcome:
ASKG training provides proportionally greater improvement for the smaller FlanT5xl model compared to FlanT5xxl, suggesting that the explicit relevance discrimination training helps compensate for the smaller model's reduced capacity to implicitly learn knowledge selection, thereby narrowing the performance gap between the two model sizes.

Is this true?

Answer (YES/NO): NO